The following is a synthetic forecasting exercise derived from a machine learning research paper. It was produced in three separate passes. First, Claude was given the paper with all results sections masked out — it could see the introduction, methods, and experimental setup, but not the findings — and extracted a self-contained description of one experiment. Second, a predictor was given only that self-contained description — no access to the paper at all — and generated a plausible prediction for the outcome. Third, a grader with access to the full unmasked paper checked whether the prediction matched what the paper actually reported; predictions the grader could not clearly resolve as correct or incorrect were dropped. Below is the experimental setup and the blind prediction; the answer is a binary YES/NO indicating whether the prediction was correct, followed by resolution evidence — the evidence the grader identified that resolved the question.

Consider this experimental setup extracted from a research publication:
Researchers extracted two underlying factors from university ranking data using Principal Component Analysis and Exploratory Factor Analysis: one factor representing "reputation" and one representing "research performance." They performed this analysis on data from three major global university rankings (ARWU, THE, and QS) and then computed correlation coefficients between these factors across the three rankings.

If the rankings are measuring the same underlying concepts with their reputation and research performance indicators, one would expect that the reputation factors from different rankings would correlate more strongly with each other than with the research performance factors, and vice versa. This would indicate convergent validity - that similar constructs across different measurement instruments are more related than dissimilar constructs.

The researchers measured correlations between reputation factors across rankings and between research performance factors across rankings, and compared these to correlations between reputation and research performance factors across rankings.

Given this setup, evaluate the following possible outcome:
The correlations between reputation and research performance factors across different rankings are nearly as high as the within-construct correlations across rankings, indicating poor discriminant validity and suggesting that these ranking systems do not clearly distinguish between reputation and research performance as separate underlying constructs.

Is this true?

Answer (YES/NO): YES